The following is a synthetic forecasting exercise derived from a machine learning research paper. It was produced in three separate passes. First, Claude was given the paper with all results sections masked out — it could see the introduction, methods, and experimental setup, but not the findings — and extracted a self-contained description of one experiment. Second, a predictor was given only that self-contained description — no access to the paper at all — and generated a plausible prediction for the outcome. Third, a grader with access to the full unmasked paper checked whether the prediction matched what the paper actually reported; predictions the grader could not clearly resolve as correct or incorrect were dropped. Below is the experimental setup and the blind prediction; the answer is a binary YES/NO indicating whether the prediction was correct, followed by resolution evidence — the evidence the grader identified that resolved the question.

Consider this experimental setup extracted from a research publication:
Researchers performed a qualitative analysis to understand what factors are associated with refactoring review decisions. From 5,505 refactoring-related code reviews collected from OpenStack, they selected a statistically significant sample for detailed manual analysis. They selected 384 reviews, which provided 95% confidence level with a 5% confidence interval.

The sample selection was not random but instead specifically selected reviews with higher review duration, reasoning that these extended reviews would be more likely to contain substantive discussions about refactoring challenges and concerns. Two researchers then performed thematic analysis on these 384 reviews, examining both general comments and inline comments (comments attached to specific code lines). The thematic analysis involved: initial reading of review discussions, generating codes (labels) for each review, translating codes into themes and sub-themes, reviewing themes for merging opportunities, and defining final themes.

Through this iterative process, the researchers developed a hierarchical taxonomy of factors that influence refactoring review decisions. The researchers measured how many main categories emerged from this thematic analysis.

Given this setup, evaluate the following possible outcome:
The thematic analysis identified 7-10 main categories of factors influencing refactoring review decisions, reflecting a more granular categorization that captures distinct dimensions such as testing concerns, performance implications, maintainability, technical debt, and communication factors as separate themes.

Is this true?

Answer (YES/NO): NO